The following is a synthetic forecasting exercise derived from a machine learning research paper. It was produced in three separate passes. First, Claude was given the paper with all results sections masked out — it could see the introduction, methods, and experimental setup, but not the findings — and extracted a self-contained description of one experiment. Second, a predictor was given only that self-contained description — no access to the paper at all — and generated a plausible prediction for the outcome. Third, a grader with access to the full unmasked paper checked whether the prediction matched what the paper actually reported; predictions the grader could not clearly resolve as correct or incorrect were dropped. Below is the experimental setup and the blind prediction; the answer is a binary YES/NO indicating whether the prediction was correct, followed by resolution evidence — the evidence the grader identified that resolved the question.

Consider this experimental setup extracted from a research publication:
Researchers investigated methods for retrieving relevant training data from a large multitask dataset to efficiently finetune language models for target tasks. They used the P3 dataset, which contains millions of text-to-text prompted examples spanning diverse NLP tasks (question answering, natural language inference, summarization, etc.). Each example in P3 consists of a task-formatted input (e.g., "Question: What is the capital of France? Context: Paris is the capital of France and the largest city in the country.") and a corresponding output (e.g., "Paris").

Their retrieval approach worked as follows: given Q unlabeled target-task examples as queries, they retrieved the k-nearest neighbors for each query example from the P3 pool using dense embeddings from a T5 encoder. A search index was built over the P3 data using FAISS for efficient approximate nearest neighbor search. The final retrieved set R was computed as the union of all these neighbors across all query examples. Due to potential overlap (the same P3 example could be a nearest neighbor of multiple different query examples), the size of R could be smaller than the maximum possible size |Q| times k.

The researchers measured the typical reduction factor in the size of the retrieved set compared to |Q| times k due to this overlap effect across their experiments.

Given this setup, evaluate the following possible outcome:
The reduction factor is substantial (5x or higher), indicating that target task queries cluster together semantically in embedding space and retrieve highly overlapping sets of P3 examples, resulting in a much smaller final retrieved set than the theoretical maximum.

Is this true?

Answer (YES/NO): YES